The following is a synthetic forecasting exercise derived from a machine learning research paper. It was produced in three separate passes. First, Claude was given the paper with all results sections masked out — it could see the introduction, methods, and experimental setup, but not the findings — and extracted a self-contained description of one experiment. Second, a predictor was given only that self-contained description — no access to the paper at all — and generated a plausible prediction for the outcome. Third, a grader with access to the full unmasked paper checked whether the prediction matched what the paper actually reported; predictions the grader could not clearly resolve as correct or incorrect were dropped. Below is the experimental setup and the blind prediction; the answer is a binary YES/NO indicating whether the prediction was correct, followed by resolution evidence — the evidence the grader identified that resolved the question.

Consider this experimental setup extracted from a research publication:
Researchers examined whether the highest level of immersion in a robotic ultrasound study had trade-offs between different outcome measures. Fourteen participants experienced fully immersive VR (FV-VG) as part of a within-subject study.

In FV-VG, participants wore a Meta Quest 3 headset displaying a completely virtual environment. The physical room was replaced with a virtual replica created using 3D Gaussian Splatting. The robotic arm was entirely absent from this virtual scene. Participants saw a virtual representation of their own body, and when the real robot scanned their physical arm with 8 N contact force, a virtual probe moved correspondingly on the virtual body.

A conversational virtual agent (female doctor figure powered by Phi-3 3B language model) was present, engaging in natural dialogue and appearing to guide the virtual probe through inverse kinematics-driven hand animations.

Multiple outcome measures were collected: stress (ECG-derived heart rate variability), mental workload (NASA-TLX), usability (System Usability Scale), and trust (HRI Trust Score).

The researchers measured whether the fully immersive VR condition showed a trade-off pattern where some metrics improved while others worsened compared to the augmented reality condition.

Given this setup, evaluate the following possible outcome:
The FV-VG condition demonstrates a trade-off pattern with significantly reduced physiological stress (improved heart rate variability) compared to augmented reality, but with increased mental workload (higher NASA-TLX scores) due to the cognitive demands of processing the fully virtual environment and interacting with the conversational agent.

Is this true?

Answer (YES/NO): NO